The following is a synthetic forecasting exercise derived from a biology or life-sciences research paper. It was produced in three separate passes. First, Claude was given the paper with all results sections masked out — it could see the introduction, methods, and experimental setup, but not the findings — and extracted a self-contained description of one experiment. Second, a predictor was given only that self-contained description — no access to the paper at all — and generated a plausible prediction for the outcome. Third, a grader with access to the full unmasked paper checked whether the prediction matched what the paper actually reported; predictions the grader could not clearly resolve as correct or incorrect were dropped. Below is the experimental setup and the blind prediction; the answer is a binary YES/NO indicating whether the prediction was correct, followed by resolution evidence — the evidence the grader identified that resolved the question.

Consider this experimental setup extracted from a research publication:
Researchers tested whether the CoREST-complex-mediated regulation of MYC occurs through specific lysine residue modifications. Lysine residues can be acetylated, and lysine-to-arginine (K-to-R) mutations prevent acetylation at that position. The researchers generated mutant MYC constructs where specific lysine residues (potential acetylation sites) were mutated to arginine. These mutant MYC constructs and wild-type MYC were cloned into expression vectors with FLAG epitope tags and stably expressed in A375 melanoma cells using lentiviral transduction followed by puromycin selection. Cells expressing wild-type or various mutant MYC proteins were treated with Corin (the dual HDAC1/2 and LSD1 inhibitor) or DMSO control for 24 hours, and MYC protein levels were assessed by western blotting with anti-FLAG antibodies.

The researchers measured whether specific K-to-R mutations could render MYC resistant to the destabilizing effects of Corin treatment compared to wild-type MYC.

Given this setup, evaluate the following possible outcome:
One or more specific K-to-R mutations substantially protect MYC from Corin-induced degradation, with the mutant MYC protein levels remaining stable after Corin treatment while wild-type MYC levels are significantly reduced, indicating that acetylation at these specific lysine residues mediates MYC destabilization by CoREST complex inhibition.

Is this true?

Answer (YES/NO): YES